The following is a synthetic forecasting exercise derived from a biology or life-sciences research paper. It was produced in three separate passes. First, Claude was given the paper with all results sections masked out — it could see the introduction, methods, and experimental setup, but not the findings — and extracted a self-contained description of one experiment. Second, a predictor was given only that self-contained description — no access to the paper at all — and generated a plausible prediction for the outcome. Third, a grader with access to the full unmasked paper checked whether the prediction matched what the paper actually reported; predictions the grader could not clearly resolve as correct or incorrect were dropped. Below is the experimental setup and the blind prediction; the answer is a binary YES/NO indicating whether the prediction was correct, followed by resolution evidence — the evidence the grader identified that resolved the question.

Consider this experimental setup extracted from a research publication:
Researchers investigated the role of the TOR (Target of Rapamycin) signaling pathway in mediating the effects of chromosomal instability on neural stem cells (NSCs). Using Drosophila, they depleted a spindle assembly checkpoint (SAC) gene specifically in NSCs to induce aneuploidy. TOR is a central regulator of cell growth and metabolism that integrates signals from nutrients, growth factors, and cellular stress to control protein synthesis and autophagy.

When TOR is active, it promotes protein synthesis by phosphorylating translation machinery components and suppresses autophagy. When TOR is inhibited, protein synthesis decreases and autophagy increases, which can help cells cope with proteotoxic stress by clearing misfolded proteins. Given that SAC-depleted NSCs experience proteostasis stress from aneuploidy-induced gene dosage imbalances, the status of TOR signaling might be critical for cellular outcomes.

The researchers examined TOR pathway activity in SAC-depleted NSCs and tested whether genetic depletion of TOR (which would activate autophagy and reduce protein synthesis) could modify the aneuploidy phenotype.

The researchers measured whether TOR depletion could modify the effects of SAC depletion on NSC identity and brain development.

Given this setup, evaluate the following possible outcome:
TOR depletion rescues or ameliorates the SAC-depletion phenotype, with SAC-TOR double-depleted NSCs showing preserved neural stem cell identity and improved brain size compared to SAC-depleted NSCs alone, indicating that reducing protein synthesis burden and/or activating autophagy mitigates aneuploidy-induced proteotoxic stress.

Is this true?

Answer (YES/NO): YES